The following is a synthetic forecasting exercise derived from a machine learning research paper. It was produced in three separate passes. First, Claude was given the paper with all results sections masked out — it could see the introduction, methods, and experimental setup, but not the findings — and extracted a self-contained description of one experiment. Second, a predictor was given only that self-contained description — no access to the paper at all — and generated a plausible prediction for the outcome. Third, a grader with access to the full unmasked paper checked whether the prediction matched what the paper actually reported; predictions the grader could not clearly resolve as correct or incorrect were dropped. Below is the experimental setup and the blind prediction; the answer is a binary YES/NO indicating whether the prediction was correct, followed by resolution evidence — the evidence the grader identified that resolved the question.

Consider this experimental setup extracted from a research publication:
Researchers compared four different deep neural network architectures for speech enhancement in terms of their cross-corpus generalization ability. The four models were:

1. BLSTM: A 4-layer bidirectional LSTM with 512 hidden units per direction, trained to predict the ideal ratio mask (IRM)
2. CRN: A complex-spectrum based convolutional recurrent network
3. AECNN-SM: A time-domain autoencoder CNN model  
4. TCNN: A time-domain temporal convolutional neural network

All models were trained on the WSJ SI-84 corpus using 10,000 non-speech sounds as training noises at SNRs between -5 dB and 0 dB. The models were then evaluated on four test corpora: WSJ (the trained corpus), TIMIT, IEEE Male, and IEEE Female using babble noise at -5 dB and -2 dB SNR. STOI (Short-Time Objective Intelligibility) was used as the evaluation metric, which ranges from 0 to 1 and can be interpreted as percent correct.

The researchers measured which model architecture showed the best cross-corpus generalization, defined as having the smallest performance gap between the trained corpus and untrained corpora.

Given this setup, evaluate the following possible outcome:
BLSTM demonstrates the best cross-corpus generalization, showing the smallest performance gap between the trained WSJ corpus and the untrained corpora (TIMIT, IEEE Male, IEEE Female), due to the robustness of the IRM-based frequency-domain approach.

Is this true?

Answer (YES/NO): YES